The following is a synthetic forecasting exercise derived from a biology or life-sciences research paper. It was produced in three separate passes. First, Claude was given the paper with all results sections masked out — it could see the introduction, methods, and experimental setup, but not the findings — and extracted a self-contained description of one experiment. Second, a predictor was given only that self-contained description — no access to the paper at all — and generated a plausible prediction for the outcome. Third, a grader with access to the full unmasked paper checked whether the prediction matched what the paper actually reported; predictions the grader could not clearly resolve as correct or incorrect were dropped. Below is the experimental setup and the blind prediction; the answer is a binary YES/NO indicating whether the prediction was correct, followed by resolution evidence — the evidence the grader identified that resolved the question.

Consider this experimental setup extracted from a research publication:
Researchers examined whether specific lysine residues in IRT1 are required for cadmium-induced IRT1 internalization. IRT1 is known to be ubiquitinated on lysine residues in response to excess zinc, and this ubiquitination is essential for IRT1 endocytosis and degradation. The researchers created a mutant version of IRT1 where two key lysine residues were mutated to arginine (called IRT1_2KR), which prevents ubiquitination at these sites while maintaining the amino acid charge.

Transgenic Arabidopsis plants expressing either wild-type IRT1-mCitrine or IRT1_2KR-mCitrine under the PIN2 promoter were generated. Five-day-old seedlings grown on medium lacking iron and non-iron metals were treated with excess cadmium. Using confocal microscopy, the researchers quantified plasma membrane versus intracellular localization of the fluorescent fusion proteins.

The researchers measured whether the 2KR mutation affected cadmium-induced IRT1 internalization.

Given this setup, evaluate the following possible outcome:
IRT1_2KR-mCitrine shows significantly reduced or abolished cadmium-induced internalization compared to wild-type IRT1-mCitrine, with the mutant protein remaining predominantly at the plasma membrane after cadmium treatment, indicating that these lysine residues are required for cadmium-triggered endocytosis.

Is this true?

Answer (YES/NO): YES